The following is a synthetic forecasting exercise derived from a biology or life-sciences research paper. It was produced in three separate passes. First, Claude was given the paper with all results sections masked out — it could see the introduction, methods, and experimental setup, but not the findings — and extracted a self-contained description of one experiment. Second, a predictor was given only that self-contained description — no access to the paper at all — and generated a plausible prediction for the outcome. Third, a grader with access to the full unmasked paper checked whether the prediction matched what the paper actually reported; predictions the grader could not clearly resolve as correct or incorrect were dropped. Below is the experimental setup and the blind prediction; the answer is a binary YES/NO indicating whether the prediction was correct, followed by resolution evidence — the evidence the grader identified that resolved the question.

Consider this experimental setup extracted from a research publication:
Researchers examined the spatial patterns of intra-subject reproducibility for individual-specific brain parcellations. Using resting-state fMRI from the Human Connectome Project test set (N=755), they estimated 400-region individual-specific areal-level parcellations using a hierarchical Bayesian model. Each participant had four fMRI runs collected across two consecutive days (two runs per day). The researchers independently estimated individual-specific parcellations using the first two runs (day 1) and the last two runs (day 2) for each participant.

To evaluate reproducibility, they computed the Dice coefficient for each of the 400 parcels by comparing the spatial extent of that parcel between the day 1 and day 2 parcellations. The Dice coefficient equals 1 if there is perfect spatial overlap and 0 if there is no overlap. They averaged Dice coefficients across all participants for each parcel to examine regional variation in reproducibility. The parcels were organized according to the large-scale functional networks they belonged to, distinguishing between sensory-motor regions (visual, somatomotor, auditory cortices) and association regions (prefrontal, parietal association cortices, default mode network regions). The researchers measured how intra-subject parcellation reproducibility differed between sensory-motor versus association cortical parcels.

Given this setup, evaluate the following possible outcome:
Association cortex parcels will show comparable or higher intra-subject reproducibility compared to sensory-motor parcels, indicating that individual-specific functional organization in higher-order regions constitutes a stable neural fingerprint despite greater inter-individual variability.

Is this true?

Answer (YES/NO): NO